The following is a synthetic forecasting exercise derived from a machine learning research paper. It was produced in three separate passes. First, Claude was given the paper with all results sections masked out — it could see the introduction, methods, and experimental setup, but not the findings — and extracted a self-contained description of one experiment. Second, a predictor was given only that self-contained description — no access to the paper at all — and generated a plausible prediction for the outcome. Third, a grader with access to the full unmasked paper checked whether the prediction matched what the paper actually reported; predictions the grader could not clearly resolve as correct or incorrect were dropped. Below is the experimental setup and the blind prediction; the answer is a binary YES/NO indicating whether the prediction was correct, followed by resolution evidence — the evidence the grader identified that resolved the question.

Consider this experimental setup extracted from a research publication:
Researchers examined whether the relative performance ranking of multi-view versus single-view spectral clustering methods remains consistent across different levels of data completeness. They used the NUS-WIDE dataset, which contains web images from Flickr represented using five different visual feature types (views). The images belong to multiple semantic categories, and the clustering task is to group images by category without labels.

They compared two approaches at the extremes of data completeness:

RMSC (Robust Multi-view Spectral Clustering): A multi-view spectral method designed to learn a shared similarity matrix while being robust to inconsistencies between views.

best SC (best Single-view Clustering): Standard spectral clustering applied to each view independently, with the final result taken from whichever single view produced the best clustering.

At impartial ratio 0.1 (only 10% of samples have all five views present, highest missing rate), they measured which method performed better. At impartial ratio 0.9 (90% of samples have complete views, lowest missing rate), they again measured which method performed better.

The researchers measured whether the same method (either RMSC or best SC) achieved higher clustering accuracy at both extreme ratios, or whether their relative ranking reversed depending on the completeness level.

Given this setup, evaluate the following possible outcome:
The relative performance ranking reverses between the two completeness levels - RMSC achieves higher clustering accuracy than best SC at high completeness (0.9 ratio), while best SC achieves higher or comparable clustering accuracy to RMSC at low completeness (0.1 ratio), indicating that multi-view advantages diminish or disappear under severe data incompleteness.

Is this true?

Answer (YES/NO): NO